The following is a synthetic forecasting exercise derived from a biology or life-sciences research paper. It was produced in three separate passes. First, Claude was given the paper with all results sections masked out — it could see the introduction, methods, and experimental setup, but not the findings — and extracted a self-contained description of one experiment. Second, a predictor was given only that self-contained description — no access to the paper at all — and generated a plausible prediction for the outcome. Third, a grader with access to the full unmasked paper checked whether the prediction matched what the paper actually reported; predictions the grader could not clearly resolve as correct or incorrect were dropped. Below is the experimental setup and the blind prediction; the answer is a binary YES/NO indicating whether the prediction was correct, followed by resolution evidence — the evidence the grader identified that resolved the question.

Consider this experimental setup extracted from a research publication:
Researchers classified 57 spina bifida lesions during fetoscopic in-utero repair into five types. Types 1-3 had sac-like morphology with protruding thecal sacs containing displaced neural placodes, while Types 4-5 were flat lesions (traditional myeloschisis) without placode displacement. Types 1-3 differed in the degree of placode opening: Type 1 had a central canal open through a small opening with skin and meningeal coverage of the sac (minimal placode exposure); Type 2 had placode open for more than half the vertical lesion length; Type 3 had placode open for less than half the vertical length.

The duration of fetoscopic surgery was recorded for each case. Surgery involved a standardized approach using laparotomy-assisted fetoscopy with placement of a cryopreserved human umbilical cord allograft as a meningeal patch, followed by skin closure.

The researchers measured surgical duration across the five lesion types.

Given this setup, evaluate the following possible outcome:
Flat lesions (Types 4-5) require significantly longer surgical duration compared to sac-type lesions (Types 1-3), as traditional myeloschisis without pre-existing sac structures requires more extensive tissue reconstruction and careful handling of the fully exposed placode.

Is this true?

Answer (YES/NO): NO